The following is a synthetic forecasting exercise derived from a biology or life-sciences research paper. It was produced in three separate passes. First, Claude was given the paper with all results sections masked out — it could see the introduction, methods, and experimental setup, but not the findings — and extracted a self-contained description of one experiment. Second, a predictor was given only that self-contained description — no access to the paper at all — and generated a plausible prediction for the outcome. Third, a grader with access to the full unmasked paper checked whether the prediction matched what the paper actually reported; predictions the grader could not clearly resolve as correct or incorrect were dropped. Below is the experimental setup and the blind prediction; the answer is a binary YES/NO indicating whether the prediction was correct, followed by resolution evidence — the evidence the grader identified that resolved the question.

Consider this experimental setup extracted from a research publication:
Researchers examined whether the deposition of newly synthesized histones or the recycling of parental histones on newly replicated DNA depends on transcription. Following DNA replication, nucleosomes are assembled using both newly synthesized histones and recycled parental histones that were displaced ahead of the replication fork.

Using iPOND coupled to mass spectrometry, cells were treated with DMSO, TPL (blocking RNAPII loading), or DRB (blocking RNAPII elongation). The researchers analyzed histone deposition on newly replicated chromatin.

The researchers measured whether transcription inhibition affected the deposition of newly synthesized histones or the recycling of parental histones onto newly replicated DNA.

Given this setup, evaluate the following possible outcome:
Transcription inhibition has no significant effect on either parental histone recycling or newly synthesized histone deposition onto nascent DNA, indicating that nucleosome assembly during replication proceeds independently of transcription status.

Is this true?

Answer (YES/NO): YES